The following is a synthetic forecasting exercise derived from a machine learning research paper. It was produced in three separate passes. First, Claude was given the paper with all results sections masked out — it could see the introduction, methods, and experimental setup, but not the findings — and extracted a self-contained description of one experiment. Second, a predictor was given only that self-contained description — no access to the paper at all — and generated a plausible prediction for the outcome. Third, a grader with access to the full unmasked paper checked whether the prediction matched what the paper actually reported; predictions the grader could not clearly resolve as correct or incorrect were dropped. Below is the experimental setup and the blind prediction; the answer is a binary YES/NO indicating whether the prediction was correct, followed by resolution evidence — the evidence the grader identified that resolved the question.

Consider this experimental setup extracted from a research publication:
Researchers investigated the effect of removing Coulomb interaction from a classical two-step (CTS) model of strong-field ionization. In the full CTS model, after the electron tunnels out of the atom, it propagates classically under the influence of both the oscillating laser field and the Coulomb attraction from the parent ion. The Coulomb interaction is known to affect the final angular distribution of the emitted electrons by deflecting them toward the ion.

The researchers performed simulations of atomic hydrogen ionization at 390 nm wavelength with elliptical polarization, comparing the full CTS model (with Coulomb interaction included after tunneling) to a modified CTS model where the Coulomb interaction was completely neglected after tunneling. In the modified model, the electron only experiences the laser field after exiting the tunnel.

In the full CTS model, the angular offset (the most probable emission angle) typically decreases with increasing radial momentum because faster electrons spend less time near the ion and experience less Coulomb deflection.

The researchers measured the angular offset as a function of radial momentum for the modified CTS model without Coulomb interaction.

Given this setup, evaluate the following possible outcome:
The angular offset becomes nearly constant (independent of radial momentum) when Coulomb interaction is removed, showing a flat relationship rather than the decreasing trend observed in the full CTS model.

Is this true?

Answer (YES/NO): YES